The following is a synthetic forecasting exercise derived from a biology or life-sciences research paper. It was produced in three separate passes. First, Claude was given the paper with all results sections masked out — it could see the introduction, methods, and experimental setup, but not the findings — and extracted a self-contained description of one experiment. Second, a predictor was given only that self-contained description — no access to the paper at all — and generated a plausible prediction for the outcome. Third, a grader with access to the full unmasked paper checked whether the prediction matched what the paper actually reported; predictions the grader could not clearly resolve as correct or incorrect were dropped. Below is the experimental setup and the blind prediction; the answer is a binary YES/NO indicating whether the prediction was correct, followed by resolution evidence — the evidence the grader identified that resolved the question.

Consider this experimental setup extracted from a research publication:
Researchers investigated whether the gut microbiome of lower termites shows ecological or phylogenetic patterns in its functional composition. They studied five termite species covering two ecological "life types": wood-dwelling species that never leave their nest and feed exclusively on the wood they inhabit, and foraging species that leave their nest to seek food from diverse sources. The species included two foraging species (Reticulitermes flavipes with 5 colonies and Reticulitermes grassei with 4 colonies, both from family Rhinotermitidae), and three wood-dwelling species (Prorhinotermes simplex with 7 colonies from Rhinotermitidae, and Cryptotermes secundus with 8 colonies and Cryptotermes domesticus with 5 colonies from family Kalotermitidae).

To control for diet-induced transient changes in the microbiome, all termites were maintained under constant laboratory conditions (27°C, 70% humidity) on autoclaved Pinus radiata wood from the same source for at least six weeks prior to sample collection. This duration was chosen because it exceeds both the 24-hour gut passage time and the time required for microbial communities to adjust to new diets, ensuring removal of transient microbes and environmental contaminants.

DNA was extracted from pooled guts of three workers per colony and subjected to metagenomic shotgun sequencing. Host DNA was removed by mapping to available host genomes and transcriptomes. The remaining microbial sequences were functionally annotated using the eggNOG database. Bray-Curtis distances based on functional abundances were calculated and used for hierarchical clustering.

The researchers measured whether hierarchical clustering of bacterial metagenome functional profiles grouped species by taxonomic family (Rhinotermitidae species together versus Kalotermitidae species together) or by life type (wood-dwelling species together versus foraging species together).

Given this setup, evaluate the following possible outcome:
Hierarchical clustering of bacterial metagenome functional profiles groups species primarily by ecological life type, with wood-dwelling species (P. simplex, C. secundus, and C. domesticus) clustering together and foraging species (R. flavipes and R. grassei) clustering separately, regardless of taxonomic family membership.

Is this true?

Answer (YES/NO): NO